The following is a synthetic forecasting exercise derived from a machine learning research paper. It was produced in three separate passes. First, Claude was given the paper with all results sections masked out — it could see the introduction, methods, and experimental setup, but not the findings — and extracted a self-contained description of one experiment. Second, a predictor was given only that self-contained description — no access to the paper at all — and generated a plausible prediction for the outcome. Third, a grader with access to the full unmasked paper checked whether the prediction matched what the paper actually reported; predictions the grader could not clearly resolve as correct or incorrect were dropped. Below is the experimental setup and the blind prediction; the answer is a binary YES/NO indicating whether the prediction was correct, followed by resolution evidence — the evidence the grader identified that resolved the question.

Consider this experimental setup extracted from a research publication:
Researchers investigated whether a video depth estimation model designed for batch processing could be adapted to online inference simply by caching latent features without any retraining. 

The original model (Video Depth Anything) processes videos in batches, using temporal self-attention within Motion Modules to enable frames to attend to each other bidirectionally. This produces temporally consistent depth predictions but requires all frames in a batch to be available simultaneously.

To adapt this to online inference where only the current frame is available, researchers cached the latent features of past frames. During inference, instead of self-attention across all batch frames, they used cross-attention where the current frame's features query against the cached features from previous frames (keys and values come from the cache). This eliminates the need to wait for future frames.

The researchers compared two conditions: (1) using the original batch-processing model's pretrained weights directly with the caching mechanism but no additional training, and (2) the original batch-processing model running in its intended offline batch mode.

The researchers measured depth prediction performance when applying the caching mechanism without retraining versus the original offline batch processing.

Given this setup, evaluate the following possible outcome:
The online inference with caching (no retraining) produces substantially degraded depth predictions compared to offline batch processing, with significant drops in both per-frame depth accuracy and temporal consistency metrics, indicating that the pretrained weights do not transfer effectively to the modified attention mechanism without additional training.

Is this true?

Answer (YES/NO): YES